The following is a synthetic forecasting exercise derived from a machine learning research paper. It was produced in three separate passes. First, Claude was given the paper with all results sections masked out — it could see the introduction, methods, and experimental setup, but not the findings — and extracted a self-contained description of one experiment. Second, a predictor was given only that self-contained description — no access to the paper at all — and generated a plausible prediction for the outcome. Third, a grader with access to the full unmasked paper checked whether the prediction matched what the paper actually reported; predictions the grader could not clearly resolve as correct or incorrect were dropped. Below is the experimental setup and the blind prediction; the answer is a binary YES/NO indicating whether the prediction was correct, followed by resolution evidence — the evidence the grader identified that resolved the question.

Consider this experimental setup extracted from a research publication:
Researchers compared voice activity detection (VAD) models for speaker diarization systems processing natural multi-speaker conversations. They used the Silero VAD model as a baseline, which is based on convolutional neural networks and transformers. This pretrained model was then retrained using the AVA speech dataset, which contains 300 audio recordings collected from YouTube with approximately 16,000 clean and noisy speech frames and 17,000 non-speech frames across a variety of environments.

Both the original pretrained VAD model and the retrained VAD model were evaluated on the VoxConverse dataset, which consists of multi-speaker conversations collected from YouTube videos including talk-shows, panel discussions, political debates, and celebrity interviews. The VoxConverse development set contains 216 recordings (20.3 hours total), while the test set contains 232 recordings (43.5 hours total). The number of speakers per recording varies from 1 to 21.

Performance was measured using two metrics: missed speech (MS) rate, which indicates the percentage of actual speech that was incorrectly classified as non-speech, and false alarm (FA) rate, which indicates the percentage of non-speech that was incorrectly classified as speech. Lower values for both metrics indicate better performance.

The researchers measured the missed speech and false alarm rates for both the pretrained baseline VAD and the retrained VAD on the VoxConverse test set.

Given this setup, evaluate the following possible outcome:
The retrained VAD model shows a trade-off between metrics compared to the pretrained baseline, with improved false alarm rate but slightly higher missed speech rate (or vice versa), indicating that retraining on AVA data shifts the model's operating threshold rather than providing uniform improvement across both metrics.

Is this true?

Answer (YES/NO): NO